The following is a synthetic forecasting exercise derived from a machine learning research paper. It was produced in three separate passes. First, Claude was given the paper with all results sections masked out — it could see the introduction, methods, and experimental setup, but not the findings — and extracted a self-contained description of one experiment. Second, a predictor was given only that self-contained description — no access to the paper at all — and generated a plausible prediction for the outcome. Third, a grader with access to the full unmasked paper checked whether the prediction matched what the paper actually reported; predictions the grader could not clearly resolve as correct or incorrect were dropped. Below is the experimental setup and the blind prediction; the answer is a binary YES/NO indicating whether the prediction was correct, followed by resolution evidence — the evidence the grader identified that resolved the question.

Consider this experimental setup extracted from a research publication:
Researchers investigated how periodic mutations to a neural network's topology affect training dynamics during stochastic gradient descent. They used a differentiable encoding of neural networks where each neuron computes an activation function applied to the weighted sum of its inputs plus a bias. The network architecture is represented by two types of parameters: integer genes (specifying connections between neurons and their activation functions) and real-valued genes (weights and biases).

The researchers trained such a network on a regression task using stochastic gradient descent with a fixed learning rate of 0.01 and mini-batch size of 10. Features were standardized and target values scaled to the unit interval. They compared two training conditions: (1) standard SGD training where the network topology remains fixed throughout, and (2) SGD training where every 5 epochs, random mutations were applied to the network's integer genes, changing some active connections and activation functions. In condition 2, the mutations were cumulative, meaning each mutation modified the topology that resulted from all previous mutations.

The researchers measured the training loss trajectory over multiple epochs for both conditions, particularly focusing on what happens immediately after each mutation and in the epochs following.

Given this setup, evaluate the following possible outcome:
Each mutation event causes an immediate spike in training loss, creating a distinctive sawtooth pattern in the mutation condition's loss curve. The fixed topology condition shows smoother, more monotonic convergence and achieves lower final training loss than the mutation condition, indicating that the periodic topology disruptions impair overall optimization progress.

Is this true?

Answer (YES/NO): NO